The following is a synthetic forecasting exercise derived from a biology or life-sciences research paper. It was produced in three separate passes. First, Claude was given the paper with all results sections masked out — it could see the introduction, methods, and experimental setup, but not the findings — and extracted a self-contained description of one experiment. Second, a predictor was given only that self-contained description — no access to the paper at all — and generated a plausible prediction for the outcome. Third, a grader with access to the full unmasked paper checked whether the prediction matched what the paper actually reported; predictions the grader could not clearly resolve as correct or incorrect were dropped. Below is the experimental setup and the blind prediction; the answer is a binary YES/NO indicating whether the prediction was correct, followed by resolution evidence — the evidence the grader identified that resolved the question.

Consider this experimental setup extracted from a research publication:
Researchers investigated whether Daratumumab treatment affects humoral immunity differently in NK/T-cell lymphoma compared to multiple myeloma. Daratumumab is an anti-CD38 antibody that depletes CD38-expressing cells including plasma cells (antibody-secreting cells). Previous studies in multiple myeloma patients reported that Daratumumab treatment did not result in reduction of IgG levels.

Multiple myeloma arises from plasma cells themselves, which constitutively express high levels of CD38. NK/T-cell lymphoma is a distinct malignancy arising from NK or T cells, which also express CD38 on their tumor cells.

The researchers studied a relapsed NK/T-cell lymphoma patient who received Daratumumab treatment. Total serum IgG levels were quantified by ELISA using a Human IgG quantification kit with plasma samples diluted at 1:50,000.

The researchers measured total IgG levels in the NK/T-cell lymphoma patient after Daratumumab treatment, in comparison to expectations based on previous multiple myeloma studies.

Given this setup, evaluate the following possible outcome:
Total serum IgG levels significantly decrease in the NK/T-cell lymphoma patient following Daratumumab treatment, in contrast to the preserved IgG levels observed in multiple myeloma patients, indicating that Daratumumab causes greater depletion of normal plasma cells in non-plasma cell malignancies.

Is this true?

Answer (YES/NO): YES